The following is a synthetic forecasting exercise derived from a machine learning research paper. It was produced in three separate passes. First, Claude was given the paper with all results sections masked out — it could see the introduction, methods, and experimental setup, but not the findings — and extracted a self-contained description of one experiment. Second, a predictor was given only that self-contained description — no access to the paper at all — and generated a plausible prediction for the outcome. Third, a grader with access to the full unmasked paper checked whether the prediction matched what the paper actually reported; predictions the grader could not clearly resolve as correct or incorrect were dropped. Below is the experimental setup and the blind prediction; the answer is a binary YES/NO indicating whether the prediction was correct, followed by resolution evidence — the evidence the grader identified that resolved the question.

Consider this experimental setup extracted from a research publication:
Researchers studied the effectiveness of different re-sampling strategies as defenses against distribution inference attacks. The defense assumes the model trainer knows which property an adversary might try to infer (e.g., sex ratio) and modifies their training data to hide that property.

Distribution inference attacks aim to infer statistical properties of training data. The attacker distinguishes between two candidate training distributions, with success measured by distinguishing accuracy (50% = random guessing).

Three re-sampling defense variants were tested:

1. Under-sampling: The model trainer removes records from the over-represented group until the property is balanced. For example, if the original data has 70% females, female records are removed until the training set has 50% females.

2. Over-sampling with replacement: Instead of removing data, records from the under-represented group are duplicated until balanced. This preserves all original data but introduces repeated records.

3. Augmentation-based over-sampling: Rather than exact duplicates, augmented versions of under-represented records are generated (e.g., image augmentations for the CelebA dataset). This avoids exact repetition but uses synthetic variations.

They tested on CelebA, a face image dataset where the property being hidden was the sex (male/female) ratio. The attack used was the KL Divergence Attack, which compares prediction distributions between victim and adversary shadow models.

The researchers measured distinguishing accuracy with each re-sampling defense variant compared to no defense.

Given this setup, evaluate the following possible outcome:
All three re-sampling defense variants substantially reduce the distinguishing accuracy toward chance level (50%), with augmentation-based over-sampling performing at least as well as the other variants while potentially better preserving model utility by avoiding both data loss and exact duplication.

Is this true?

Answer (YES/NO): NO